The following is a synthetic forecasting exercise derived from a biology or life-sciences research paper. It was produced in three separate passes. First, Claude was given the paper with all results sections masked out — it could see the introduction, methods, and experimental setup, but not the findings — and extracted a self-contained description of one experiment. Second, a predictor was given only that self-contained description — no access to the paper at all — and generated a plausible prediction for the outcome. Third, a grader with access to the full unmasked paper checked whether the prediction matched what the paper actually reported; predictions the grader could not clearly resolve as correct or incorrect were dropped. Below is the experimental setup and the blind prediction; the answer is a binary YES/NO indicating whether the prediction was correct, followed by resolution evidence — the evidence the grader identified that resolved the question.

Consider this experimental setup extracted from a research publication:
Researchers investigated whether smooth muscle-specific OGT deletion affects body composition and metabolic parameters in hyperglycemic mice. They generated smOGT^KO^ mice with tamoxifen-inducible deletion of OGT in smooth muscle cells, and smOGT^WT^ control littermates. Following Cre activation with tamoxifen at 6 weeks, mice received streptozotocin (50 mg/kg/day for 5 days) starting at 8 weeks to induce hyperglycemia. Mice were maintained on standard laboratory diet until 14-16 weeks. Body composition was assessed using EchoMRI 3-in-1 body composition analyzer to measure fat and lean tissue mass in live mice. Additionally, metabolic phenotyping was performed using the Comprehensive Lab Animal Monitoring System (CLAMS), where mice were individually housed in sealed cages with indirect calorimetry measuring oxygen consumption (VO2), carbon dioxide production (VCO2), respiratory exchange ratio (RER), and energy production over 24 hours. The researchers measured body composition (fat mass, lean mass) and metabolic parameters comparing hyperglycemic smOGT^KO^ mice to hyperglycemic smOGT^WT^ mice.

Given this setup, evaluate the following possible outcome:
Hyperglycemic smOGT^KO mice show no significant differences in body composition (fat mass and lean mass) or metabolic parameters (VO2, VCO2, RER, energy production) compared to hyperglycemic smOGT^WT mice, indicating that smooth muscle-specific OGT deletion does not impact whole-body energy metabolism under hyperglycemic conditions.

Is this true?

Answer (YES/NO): YES